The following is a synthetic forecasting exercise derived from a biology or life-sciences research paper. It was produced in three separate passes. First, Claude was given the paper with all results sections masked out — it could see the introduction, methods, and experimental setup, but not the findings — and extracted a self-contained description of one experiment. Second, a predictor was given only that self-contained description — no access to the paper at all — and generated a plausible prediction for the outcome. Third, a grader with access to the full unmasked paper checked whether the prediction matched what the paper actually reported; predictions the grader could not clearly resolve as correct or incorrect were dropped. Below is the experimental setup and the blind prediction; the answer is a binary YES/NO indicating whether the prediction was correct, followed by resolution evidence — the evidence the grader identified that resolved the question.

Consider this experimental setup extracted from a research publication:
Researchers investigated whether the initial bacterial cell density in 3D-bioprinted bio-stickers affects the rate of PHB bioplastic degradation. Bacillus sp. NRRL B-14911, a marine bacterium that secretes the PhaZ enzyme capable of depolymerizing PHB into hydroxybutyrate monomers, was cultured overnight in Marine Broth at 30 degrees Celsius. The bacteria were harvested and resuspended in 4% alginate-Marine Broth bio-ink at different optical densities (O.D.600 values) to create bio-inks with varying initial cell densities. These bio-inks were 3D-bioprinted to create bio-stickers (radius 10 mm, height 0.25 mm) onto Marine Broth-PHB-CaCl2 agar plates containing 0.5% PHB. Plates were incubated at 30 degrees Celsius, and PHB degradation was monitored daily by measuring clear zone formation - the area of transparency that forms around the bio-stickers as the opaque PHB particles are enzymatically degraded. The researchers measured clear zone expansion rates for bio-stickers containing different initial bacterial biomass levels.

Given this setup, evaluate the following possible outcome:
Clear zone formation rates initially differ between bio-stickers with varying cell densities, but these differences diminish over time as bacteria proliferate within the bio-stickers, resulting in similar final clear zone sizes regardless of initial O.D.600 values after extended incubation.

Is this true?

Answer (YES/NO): NO